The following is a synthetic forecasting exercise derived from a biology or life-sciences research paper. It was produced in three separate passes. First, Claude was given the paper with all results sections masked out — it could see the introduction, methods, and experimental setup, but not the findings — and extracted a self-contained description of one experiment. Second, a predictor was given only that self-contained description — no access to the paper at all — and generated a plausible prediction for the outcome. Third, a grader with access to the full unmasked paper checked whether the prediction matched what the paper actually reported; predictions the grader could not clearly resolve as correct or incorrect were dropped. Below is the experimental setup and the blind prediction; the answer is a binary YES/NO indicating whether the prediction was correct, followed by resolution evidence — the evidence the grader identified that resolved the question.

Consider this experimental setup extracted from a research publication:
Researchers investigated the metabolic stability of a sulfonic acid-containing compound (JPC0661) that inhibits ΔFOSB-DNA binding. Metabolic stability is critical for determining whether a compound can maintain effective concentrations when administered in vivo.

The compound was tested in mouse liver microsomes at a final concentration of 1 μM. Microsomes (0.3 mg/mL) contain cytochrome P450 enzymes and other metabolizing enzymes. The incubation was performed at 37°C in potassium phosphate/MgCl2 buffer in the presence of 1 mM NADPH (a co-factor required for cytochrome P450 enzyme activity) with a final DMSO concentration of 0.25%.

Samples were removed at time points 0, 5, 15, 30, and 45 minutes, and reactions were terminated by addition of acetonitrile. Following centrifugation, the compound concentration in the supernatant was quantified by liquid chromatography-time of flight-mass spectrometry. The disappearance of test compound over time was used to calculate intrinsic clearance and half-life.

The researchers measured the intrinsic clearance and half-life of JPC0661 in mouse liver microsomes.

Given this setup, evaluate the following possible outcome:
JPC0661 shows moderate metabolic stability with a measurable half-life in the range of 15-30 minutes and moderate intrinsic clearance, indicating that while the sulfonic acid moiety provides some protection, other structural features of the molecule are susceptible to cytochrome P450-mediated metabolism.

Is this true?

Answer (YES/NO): NO